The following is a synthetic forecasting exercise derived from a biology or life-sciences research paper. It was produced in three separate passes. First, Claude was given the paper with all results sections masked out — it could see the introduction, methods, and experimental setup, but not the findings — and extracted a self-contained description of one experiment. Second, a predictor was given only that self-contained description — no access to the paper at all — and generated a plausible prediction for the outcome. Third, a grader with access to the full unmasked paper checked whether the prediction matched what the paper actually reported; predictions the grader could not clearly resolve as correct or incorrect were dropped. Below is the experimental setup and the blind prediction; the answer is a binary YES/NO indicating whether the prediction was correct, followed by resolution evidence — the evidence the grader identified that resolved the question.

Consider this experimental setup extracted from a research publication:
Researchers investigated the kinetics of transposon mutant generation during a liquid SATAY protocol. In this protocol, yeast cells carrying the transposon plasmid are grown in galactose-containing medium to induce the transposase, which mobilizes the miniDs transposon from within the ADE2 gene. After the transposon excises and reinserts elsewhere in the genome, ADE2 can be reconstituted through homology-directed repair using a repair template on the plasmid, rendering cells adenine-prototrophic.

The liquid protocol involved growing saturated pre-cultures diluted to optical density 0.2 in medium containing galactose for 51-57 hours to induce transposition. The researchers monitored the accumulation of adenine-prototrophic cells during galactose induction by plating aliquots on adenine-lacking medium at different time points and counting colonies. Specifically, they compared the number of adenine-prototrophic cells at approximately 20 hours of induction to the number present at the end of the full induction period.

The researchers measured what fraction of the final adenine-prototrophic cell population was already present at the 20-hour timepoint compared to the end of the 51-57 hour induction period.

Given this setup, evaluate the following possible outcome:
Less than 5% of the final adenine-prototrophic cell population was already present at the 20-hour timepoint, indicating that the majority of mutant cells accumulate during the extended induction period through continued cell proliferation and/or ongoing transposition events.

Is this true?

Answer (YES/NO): NO